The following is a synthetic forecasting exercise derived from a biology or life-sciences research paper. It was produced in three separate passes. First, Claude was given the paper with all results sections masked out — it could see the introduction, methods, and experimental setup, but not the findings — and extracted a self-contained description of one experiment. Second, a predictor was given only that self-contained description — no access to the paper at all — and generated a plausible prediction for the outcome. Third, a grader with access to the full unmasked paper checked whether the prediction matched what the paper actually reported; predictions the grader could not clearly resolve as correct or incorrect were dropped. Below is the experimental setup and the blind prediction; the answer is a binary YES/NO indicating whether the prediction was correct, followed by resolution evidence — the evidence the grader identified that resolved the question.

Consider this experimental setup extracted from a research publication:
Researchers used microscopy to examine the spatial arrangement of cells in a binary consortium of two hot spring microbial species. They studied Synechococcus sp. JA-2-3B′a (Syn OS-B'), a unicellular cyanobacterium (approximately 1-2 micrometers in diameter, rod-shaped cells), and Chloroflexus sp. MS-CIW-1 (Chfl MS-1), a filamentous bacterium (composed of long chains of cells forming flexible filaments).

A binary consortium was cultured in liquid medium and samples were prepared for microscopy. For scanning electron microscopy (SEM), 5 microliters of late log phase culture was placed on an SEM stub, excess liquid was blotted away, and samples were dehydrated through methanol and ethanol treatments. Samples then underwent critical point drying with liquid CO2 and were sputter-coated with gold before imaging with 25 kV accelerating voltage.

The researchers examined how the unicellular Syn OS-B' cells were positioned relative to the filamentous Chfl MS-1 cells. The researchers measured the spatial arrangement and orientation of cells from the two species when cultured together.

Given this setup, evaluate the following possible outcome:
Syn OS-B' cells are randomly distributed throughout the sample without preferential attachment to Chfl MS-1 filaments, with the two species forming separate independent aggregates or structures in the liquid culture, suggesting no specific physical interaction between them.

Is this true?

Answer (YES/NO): NO